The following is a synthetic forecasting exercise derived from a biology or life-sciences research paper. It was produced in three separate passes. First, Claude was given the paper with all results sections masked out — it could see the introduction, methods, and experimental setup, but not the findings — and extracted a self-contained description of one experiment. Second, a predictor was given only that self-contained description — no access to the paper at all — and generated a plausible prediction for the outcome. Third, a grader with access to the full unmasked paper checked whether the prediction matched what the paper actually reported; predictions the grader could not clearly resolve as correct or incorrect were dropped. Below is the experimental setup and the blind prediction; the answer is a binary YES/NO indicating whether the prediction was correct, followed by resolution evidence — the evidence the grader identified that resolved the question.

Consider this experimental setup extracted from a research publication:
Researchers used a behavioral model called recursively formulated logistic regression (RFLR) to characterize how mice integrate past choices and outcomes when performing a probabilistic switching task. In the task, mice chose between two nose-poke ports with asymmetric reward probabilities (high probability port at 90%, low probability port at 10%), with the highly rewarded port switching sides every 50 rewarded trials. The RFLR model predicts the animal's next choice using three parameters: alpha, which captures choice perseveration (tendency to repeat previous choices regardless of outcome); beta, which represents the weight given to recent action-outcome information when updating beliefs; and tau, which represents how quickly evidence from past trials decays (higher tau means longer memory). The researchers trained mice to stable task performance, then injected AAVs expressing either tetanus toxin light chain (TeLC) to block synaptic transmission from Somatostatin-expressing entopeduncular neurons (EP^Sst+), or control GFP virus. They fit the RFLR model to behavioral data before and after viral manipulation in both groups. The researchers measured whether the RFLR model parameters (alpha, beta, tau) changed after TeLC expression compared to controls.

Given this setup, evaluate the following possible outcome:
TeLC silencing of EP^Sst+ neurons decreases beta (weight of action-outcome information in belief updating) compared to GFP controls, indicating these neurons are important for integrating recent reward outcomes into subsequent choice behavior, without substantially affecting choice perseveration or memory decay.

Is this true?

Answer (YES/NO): NO